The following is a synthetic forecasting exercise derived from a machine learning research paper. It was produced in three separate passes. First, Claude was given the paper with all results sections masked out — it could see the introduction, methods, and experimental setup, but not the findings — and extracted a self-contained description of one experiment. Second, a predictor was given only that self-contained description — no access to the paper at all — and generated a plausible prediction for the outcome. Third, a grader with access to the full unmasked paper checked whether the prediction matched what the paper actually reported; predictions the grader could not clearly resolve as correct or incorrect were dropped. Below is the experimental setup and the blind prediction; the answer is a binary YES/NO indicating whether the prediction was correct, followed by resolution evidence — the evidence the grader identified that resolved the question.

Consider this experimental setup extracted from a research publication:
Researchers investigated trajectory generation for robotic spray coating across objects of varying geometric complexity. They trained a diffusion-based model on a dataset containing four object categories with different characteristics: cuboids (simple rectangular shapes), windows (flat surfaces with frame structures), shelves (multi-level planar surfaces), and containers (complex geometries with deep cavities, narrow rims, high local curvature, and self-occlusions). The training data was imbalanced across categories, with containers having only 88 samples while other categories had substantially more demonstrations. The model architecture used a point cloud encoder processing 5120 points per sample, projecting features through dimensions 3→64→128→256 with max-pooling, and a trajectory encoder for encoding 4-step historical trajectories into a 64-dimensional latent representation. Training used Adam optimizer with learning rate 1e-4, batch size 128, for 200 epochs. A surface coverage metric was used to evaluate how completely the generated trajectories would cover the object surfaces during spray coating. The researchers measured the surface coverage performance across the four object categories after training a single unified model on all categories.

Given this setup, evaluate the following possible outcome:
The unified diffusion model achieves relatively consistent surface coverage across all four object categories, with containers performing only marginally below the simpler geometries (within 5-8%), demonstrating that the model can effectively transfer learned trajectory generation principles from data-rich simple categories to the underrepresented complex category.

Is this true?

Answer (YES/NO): NO